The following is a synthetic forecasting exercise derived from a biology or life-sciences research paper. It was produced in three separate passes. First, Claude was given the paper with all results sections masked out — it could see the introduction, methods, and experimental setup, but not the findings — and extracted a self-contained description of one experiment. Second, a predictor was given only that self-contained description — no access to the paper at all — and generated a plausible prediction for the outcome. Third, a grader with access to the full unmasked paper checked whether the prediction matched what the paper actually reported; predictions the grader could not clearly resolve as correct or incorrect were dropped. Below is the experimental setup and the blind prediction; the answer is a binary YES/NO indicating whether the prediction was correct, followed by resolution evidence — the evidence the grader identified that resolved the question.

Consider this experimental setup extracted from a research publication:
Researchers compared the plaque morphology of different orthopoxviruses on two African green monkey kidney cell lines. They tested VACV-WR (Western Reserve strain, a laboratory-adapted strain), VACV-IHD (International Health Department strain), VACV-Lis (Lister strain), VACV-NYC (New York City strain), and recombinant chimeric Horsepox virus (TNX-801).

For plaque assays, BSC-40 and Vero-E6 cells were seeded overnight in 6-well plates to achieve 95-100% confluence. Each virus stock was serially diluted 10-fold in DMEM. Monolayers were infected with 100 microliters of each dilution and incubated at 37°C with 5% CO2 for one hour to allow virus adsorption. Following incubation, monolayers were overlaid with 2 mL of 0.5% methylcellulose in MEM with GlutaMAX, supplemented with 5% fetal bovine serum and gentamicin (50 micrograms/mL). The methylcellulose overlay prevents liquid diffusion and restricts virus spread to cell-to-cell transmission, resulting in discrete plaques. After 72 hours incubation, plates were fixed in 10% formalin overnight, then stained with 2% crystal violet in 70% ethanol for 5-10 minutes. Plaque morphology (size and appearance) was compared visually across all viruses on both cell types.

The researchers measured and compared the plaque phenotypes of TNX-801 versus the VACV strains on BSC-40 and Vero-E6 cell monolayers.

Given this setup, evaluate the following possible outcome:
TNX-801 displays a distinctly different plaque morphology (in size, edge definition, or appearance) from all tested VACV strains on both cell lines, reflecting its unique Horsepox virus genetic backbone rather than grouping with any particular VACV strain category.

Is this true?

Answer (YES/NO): NO